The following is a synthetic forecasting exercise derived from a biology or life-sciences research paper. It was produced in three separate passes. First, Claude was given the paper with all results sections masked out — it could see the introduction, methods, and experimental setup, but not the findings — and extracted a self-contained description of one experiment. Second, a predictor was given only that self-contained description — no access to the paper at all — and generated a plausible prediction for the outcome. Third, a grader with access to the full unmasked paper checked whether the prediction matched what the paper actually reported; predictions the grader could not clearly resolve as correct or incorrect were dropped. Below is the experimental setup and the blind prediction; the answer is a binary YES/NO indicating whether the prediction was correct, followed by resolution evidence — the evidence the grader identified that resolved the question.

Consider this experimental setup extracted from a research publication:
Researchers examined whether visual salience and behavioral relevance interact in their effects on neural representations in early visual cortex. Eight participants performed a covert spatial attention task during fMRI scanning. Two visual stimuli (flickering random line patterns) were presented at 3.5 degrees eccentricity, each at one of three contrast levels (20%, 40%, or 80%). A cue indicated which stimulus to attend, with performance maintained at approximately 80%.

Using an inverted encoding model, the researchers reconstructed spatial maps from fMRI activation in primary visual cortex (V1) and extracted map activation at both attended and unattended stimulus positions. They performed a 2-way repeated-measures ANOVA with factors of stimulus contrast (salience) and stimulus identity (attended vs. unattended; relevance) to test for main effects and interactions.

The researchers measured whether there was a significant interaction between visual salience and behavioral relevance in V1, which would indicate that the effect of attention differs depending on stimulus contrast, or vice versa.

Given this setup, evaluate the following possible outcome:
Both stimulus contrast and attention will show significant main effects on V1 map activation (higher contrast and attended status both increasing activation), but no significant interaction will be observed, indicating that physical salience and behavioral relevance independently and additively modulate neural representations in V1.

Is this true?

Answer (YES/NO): YES